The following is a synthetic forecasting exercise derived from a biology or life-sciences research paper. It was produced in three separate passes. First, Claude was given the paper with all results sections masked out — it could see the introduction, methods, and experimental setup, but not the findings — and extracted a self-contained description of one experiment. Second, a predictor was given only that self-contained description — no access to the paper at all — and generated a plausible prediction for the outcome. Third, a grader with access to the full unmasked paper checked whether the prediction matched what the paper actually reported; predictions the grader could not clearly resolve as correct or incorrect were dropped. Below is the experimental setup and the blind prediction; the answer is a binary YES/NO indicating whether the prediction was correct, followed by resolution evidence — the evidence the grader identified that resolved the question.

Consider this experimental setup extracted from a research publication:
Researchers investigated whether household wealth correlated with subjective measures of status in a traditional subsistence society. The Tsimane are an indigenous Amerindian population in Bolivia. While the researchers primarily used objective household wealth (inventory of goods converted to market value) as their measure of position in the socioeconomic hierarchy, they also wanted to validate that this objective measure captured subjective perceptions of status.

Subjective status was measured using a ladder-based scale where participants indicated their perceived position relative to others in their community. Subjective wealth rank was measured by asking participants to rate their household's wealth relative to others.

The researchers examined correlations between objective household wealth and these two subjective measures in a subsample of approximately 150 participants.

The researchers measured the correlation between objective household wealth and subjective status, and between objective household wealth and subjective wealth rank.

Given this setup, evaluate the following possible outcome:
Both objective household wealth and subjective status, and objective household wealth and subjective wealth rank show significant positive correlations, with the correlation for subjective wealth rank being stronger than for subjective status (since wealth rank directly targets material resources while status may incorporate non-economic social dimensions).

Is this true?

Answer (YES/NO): YES